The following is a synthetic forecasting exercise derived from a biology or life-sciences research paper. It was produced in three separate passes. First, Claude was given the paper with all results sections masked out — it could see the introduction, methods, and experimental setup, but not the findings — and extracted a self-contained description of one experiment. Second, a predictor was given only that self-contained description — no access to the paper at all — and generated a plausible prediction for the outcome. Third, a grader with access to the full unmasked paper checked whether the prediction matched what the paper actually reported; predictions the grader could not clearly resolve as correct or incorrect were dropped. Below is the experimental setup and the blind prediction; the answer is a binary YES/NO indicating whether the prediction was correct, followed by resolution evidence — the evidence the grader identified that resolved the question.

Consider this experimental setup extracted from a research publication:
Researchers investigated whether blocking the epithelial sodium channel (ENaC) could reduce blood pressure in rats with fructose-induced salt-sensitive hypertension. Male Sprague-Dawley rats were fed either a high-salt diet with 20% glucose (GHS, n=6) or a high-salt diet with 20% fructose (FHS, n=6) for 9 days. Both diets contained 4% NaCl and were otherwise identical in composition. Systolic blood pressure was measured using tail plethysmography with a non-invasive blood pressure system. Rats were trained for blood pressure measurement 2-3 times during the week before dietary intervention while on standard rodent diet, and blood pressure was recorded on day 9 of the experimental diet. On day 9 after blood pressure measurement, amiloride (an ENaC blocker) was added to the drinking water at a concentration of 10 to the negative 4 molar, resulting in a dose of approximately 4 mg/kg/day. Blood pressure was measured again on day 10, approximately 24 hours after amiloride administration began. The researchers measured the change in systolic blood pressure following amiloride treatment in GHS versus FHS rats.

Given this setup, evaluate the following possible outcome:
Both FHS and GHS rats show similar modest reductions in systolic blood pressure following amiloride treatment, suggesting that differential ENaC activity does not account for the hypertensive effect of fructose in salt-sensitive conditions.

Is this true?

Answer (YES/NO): NO